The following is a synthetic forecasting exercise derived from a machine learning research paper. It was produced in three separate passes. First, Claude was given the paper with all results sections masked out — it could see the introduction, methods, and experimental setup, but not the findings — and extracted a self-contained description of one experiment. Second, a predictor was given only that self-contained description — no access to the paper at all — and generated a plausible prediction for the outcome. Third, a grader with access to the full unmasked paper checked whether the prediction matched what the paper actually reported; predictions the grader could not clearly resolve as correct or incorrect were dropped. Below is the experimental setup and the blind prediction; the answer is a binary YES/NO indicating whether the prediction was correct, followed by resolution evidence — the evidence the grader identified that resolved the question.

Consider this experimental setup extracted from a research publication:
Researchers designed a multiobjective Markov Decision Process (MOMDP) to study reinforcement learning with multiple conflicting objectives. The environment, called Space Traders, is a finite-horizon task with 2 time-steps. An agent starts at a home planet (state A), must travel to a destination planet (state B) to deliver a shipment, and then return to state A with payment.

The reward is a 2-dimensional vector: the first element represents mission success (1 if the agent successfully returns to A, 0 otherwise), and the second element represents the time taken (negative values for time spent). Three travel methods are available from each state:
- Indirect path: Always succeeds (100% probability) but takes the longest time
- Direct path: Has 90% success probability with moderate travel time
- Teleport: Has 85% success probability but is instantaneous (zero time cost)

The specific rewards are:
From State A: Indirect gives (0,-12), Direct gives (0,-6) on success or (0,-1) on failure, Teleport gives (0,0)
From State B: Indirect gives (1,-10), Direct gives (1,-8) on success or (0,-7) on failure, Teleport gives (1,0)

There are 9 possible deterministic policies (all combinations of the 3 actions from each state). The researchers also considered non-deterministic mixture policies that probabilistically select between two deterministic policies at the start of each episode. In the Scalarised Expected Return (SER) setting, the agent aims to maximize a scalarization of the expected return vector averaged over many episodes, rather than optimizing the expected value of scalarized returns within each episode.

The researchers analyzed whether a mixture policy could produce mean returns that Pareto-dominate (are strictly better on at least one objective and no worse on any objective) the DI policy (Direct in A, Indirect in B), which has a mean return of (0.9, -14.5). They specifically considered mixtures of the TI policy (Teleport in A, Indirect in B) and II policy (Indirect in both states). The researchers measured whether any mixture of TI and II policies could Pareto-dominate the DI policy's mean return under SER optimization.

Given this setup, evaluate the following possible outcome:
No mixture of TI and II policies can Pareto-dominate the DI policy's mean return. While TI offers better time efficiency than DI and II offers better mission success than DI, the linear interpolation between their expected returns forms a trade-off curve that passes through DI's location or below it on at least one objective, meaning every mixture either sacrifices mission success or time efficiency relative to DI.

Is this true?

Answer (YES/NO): NO